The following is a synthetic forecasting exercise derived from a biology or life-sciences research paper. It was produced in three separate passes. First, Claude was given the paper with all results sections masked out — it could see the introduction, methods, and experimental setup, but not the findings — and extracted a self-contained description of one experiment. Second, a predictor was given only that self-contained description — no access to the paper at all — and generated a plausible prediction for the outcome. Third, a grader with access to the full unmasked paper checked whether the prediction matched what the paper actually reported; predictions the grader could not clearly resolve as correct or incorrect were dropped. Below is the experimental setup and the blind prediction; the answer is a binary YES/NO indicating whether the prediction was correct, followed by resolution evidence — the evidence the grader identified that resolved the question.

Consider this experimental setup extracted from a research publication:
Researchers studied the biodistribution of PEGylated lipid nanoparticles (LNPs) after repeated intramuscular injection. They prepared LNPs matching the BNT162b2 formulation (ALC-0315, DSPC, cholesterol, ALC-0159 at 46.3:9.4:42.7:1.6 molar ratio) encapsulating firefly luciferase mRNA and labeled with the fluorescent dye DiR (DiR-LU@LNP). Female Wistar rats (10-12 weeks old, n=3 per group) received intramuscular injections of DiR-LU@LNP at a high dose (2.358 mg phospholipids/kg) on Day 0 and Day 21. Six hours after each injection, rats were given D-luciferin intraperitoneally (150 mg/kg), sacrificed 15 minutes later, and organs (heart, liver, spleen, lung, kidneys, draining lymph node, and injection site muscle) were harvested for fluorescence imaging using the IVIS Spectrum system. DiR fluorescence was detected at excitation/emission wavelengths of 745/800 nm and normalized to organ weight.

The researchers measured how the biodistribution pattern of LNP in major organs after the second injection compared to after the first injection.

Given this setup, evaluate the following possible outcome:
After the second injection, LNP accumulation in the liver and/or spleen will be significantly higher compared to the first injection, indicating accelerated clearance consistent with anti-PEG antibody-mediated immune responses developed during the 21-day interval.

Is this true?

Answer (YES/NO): NO